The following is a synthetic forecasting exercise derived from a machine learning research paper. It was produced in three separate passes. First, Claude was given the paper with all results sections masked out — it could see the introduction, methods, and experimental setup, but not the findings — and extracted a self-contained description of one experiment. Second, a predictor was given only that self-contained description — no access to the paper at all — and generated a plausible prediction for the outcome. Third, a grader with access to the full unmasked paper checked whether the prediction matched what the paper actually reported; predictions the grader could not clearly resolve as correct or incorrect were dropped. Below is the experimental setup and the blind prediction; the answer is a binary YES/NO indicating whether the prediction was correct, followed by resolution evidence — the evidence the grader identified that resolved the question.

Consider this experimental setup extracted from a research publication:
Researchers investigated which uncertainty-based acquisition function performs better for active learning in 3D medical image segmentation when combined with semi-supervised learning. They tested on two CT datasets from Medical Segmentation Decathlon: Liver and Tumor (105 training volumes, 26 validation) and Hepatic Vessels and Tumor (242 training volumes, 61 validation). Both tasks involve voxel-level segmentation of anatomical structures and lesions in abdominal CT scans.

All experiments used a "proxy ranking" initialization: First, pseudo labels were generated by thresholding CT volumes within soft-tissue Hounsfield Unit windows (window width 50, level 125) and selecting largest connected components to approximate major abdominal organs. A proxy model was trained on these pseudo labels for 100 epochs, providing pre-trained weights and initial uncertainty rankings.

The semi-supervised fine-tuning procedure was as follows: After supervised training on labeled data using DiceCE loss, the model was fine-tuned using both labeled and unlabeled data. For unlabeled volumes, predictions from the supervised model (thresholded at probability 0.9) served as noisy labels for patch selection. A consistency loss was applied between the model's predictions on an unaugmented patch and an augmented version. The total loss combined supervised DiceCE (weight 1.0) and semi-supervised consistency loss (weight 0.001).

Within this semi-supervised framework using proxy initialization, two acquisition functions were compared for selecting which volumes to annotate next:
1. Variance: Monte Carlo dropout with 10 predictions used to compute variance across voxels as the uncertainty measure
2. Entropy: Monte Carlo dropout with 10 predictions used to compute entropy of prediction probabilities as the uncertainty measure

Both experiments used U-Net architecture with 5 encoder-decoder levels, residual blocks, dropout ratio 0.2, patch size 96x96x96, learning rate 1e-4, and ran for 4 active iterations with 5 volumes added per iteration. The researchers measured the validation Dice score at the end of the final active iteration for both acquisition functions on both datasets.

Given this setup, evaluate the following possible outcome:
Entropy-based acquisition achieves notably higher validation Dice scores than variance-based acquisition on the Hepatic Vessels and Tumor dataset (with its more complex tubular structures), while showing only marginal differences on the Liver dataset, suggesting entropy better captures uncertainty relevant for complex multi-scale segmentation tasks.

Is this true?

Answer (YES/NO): NO